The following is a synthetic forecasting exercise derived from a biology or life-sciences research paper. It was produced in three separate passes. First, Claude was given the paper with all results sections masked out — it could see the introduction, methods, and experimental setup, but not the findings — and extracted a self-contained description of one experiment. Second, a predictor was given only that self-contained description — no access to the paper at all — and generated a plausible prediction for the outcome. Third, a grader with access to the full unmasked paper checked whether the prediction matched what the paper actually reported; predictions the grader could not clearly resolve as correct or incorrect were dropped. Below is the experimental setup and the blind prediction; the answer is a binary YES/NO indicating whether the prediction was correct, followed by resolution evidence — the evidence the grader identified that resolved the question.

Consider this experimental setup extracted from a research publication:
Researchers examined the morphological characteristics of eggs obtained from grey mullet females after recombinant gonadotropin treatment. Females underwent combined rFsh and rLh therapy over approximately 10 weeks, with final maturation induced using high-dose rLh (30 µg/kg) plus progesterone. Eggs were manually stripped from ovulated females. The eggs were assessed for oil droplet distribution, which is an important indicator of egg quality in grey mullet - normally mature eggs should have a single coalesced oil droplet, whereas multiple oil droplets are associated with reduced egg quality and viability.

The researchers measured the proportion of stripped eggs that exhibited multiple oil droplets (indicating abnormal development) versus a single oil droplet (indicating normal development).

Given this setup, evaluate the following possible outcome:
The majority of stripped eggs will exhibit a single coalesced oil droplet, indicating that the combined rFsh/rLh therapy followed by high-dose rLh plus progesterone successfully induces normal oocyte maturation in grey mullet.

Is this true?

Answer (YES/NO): YES